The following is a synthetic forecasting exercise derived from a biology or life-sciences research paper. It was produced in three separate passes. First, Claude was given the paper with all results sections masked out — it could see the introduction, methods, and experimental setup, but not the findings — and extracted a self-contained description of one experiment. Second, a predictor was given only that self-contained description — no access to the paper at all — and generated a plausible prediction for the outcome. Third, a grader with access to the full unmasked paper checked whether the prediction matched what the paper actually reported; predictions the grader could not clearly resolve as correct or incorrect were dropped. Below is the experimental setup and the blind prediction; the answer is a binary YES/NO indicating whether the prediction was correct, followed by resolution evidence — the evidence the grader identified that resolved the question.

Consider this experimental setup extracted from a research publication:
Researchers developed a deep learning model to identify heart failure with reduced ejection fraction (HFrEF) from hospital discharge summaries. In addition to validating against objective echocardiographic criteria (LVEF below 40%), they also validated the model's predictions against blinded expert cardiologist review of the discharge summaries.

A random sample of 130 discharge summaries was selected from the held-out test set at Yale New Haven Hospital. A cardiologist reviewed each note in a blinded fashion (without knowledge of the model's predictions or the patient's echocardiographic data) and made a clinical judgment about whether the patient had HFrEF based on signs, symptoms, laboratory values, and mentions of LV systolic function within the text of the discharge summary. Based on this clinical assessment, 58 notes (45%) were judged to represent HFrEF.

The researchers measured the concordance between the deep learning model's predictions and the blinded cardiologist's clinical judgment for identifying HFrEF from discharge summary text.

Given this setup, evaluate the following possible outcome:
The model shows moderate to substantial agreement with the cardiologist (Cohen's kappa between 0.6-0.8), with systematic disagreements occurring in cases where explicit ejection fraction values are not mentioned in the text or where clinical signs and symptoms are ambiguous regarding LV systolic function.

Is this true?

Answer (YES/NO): NO